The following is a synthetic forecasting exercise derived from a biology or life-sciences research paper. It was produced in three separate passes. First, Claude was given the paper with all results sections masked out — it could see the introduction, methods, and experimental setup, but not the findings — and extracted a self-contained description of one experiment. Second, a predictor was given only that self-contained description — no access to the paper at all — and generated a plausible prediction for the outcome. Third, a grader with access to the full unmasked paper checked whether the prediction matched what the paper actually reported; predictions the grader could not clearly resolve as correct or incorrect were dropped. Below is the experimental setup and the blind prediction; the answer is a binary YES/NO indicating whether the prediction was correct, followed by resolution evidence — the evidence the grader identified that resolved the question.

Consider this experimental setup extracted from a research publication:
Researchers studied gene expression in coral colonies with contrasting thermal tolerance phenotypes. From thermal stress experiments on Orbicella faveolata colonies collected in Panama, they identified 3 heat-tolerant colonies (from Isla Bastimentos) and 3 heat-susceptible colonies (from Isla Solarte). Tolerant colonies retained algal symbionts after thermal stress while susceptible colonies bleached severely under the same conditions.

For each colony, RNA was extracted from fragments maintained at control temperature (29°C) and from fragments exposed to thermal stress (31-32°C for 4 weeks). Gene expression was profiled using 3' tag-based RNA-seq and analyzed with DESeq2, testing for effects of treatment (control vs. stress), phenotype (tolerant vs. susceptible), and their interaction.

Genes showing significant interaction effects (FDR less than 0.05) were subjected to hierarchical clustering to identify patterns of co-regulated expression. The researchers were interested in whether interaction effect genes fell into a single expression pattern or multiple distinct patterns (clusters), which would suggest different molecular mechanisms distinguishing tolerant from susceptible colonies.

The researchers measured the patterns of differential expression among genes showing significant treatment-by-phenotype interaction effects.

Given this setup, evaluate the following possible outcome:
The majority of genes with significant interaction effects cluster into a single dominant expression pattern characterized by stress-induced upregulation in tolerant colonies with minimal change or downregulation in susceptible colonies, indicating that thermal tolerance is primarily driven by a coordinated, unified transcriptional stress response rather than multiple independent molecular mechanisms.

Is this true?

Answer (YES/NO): NO